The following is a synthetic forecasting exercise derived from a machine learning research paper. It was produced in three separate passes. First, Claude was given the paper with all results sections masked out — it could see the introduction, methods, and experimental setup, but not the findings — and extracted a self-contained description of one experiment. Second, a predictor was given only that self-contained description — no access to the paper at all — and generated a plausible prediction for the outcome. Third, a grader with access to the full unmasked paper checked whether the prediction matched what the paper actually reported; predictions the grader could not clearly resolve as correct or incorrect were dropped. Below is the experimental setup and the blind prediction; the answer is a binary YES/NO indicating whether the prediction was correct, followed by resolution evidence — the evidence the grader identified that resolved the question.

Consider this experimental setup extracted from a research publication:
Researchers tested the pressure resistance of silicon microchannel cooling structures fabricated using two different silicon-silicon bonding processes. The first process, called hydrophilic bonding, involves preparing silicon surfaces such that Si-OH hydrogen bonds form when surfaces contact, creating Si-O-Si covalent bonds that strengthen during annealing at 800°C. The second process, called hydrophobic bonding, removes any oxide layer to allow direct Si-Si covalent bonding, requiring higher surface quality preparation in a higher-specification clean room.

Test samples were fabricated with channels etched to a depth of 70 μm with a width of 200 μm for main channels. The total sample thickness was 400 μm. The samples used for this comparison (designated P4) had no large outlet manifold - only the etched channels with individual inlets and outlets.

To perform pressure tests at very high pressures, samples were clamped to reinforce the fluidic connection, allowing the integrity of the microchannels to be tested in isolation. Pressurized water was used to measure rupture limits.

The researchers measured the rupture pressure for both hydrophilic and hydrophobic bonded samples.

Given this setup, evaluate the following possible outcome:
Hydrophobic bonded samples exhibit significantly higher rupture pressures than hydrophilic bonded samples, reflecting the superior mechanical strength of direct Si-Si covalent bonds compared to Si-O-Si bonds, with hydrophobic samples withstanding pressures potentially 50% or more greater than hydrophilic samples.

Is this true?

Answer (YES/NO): YES